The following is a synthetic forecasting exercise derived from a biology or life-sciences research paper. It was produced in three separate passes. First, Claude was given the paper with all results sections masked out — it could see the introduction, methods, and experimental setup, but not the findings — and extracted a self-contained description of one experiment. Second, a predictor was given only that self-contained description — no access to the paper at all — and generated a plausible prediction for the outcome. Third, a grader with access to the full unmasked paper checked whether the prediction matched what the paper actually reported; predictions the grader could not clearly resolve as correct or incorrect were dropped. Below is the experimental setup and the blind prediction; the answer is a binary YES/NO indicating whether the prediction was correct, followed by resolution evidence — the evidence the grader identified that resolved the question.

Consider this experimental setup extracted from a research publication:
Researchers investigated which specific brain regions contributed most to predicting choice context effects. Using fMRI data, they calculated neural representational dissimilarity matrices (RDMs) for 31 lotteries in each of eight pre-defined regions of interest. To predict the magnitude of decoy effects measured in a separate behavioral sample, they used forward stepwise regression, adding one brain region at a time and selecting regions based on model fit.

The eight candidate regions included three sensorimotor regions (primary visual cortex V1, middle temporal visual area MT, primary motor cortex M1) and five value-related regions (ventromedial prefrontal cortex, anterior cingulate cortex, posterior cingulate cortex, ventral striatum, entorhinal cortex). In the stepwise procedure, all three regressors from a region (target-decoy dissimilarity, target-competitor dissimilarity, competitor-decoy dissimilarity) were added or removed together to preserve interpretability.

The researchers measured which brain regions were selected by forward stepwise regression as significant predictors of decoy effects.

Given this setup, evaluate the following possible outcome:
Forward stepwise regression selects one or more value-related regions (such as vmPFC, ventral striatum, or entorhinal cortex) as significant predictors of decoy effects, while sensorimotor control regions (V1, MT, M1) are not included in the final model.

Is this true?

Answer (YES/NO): NO